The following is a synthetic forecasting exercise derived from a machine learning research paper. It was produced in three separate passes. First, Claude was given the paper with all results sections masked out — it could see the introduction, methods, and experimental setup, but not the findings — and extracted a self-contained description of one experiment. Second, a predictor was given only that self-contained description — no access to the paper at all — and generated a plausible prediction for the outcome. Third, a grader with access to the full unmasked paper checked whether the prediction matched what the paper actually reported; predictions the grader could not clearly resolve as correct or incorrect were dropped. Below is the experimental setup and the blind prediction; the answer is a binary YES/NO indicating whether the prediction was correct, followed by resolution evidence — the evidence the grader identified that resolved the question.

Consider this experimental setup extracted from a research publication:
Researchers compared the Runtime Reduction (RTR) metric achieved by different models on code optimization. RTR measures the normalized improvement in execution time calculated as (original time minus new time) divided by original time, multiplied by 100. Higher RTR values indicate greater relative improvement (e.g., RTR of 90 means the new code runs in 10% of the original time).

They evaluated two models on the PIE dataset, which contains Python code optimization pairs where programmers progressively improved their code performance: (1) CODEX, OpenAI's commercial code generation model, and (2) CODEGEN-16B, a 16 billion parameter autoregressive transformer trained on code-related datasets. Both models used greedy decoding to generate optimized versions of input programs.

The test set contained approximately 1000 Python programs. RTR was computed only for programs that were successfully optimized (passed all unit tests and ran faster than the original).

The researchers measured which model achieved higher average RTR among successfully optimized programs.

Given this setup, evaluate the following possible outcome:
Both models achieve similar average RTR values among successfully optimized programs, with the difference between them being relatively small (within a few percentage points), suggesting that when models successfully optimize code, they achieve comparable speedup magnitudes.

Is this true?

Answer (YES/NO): YES